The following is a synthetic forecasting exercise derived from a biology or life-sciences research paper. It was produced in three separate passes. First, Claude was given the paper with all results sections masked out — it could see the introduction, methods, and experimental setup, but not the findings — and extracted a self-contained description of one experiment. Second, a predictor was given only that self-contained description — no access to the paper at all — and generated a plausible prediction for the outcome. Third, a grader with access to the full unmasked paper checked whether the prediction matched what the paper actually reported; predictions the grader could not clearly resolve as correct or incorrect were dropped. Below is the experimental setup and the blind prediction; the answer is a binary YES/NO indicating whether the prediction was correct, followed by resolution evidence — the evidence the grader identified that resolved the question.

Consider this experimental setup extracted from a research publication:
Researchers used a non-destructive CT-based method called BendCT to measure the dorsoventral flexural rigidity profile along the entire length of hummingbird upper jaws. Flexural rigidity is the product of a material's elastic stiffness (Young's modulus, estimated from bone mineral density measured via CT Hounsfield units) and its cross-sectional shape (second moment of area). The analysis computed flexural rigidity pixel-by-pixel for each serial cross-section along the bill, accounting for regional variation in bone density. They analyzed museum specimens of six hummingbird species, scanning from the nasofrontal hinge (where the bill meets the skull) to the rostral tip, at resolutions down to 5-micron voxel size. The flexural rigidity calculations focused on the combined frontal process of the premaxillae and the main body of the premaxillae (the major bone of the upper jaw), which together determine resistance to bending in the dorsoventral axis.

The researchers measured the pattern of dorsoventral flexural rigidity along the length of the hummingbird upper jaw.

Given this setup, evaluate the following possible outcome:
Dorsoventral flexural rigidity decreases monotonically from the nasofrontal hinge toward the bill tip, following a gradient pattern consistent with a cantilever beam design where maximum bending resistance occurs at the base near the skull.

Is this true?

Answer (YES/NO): NO